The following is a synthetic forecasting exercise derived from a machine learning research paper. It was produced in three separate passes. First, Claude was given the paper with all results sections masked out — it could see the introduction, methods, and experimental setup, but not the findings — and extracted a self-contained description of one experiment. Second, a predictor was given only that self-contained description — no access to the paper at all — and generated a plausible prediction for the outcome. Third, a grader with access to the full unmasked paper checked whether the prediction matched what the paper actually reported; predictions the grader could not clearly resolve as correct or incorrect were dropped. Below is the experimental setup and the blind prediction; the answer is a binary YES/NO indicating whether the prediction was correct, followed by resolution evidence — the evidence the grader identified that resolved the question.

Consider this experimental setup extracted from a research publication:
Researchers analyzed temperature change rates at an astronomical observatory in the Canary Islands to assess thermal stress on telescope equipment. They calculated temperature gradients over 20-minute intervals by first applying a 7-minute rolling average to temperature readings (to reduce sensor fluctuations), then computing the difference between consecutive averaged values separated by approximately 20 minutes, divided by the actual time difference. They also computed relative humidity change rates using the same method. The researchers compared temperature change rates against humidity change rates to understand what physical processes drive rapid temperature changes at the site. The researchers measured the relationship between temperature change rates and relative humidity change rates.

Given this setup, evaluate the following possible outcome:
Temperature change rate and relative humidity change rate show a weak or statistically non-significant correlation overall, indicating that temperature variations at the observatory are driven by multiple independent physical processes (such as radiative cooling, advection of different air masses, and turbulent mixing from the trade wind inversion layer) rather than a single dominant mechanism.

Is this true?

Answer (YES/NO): NO